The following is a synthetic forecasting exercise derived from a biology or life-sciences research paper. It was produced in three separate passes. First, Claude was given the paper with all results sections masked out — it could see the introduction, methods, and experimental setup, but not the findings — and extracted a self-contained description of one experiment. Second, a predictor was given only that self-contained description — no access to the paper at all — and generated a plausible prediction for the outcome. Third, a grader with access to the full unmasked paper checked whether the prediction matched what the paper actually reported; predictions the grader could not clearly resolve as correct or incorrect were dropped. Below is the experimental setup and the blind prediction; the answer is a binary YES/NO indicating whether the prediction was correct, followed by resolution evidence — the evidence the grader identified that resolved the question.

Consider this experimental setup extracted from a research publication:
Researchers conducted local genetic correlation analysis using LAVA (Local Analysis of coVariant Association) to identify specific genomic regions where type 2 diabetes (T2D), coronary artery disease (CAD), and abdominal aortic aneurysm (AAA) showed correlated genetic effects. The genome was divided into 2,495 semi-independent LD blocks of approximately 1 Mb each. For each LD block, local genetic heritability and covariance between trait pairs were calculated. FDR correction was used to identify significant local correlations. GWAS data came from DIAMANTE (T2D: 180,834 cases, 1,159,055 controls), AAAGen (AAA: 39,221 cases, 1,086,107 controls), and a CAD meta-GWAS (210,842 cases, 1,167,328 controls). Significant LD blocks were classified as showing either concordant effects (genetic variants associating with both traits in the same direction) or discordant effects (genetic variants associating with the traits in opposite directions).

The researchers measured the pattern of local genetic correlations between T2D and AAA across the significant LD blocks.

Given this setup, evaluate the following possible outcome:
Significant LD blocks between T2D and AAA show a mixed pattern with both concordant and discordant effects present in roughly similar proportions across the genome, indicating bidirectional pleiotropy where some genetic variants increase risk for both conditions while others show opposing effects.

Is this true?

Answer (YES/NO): NO